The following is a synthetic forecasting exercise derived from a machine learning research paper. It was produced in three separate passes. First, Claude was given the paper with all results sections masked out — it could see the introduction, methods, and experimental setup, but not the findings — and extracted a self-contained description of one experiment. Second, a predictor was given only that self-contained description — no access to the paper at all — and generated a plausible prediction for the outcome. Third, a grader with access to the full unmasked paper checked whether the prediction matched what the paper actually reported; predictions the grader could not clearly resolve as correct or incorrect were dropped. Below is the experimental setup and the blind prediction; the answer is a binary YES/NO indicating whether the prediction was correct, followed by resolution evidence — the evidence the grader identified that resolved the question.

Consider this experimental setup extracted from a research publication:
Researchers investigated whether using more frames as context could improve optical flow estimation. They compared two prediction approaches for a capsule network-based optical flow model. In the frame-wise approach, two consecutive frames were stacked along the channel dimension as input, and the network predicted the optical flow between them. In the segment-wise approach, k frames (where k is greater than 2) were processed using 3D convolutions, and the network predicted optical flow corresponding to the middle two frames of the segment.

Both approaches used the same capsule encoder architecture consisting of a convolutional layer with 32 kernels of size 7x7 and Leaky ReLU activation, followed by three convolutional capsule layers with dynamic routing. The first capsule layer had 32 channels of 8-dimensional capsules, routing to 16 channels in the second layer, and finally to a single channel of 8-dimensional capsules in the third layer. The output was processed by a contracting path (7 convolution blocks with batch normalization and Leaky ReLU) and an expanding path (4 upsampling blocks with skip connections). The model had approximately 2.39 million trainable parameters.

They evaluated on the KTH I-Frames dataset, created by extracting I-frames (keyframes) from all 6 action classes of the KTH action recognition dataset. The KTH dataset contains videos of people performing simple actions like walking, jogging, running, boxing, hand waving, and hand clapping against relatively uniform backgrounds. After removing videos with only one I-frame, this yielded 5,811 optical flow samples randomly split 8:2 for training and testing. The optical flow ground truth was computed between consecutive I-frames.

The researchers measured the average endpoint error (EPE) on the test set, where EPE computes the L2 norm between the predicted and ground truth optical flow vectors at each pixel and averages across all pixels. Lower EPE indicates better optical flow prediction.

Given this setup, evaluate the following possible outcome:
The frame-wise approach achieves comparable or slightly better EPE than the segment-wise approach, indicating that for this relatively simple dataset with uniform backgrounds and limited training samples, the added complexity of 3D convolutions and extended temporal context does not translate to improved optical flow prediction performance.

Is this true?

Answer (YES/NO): NO